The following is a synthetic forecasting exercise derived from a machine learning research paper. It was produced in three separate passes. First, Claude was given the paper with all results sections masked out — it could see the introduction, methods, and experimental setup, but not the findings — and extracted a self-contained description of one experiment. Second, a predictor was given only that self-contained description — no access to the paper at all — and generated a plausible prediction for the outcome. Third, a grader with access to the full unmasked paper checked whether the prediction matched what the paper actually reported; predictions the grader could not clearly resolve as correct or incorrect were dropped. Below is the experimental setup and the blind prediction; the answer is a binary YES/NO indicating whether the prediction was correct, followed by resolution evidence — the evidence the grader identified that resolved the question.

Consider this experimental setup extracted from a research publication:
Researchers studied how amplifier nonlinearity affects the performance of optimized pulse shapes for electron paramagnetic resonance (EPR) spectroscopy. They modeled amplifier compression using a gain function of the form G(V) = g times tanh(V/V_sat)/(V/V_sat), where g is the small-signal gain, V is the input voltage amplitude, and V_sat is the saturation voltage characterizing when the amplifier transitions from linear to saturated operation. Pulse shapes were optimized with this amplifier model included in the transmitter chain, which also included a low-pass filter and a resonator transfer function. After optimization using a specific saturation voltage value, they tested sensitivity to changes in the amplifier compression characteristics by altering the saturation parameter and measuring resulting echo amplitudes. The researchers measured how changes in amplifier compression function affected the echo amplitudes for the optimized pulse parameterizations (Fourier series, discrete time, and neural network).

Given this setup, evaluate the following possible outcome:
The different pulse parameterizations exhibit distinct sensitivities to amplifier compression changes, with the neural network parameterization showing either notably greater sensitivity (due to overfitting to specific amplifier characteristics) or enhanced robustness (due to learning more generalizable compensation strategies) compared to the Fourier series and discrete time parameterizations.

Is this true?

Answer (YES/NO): NO